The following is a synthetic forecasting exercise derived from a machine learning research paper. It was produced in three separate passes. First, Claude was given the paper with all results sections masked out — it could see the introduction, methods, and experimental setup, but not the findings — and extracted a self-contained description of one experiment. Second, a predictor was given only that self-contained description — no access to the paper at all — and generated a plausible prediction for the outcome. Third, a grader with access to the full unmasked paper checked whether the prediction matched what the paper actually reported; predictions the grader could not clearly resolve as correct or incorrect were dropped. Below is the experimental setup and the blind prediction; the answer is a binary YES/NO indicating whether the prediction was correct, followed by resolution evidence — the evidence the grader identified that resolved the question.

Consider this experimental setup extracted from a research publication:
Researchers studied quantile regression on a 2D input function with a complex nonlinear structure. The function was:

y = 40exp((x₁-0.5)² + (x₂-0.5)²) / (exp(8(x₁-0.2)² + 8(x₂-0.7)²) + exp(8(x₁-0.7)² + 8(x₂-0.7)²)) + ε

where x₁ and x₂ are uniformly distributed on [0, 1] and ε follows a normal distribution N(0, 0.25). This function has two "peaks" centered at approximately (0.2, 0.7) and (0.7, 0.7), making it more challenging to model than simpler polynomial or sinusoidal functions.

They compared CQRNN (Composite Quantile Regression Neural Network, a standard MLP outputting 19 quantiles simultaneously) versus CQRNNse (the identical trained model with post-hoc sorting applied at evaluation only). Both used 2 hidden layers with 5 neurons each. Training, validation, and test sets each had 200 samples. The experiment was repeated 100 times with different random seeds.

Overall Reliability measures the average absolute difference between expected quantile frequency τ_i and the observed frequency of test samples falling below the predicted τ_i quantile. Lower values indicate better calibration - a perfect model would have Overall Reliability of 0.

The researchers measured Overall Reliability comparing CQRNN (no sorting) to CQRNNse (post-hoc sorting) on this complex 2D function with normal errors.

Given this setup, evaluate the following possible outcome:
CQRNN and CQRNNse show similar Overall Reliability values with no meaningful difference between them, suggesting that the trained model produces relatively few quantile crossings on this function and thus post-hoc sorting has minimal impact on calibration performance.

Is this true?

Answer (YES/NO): YES